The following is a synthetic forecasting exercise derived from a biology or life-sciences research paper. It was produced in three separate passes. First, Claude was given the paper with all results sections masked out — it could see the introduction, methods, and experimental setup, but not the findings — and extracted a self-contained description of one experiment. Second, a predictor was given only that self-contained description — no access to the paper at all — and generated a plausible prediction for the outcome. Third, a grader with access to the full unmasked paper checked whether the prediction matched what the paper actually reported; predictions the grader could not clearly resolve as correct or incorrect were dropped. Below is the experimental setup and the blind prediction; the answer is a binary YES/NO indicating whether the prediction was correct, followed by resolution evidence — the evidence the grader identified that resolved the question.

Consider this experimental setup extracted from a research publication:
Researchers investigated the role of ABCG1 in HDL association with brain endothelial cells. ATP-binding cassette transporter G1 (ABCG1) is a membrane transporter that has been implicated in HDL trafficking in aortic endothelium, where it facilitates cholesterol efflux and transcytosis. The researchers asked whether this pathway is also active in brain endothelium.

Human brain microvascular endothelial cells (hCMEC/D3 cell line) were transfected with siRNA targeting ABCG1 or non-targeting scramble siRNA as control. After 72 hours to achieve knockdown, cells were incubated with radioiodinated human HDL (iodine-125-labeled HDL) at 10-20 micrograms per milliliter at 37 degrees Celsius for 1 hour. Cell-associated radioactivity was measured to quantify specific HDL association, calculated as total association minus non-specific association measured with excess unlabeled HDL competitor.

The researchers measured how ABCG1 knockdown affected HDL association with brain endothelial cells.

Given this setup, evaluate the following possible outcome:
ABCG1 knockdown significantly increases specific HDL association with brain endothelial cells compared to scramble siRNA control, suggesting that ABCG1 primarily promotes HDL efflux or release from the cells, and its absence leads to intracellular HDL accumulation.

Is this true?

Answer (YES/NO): NO